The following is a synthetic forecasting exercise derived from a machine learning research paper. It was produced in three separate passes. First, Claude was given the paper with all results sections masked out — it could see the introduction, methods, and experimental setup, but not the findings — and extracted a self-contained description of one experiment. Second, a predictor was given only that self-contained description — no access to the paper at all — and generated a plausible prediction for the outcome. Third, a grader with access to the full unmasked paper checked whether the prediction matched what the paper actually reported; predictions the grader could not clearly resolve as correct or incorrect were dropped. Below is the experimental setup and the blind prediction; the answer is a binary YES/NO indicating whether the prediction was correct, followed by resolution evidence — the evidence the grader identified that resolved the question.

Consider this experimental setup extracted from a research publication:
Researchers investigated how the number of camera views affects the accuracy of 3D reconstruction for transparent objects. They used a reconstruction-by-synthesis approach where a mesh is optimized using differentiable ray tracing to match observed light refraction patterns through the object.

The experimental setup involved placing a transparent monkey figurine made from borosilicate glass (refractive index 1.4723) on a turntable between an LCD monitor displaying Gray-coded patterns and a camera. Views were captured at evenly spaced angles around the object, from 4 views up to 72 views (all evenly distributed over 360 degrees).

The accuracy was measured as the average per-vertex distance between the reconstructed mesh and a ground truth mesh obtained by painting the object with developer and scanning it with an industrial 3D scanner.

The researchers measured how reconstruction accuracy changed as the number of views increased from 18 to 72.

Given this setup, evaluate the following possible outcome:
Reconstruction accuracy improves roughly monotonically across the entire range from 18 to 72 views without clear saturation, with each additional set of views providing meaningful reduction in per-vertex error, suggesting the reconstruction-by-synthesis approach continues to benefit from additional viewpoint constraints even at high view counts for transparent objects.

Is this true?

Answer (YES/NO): NO